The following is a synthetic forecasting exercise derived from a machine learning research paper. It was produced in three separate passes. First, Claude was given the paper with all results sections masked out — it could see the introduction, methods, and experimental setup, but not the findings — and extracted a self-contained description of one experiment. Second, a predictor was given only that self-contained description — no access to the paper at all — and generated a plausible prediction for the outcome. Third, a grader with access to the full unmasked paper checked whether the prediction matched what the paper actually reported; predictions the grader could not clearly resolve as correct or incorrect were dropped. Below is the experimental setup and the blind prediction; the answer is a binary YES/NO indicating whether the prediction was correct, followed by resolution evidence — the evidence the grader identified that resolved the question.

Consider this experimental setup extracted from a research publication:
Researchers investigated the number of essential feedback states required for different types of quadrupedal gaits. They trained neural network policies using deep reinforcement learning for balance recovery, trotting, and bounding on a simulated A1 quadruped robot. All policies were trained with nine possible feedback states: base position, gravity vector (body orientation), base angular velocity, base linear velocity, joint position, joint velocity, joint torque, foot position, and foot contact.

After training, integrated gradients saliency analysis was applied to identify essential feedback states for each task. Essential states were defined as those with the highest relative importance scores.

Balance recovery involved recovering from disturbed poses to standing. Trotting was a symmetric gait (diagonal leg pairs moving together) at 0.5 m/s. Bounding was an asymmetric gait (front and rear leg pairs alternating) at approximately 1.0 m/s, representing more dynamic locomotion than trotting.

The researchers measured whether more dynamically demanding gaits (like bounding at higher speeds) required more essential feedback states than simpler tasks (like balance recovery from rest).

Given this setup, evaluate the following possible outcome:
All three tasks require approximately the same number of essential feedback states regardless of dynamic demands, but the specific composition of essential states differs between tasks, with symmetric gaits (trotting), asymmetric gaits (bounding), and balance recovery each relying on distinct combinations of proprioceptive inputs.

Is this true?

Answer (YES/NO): NO